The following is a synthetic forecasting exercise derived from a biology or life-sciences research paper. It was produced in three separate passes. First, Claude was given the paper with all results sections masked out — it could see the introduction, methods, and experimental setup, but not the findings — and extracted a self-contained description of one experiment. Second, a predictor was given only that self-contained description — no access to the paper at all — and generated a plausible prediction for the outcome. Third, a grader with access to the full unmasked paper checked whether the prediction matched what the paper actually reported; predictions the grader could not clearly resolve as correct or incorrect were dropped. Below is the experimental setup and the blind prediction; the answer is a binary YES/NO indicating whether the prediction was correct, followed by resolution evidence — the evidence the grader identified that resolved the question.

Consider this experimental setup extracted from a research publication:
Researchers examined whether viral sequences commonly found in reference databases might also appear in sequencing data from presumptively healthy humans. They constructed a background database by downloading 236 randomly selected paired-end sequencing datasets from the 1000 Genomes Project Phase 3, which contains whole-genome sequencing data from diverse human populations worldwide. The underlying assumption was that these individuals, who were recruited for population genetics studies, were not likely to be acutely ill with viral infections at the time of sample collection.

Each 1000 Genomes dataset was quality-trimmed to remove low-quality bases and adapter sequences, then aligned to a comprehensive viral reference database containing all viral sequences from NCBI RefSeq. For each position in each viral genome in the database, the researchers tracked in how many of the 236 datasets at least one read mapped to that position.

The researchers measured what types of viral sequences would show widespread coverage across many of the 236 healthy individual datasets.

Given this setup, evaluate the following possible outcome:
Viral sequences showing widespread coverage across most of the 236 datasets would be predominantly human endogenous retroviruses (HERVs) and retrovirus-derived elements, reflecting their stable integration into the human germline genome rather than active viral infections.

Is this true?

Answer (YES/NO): YES